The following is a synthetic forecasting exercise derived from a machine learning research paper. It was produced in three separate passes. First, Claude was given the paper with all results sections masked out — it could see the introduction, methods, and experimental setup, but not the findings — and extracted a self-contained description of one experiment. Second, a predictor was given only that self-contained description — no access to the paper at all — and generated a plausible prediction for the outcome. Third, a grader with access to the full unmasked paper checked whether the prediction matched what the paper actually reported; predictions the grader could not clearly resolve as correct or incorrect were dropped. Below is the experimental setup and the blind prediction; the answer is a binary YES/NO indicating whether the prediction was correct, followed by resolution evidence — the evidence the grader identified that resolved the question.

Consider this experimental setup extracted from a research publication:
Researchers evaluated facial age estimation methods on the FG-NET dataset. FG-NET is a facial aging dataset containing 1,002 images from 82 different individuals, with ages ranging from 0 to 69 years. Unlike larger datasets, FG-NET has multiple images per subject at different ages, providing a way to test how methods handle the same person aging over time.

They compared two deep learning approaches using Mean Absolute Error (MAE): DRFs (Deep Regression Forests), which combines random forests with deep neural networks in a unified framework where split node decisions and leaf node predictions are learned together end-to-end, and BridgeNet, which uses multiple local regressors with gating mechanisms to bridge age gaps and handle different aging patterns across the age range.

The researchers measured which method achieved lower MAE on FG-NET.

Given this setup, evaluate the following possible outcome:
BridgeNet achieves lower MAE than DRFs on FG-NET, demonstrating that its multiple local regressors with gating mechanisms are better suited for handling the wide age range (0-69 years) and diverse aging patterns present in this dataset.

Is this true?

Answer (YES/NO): YES